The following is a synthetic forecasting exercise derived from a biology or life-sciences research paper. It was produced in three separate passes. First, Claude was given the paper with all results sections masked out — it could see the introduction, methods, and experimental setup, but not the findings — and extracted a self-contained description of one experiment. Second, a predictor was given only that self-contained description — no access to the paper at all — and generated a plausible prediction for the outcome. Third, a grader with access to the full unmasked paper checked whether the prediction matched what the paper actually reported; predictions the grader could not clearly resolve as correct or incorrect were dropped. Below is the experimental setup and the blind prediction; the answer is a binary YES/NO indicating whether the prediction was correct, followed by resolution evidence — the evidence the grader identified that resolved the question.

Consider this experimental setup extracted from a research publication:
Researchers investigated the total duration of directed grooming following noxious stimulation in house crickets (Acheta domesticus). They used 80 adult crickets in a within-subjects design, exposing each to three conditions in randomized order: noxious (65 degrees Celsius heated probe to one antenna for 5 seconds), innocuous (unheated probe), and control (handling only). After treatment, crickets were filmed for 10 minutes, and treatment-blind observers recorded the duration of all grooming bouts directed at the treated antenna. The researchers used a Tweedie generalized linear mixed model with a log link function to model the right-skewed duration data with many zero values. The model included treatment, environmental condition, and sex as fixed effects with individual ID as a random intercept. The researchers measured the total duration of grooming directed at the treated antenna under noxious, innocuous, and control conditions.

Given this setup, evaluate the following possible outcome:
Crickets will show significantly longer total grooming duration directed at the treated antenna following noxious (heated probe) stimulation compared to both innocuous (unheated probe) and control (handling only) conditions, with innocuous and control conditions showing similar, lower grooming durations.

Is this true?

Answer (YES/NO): YES